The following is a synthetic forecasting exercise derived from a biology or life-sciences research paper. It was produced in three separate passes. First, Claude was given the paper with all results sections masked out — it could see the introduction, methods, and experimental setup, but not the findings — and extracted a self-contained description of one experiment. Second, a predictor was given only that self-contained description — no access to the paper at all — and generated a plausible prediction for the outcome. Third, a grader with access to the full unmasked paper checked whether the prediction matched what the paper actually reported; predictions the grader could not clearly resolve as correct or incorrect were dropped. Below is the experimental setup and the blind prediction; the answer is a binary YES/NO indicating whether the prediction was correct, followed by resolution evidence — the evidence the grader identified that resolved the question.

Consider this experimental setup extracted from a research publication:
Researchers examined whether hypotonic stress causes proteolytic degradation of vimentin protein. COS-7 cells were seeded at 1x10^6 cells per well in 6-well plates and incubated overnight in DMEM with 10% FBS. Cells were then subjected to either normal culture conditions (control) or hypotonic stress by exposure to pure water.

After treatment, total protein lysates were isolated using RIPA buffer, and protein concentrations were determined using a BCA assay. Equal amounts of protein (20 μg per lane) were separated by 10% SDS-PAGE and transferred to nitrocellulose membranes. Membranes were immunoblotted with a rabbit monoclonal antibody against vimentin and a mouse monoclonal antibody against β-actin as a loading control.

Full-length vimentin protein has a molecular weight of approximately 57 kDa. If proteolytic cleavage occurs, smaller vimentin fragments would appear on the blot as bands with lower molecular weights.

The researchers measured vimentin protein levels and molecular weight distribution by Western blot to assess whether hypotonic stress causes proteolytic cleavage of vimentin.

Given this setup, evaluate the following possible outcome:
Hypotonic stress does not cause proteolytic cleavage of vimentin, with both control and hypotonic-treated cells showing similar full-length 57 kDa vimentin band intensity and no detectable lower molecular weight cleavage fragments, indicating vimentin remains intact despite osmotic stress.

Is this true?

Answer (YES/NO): NO